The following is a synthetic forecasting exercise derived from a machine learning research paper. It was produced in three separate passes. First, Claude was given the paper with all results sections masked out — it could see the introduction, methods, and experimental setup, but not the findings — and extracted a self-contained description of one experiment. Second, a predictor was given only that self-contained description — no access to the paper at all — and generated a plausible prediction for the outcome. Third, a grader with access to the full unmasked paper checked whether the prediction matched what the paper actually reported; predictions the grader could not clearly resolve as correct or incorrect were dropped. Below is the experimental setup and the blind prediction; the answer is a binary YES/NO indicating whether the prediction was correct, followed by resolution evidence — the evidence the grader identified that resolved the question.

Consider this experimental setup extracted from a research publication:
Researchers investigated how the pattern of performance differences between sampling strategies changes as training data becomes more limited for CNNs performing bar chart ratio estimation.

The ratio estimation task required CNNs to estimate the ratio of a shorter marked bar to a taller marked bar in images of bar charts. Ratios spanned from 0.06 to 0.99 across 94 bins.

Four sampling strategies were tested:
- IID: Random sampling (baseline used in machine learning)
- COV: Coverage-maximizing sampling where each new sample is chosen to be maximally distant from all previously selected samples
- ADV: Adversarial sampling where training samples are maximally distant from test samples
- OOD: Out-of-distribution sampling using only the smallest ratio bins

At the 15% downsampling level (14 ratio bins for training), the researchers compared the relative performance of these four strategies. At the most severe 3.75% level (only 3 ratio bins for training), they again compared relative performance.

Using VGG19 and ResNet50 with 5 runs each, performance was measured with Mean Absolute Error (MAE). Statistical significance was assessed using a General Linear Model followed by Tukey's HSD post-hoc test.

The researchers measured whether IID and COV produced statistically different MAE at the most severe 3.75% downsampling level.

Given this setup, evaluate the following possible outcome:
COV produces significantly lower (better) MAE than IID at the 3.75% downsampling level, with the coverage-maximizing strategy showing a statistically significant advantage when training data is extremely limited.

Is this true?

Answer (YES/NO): YES